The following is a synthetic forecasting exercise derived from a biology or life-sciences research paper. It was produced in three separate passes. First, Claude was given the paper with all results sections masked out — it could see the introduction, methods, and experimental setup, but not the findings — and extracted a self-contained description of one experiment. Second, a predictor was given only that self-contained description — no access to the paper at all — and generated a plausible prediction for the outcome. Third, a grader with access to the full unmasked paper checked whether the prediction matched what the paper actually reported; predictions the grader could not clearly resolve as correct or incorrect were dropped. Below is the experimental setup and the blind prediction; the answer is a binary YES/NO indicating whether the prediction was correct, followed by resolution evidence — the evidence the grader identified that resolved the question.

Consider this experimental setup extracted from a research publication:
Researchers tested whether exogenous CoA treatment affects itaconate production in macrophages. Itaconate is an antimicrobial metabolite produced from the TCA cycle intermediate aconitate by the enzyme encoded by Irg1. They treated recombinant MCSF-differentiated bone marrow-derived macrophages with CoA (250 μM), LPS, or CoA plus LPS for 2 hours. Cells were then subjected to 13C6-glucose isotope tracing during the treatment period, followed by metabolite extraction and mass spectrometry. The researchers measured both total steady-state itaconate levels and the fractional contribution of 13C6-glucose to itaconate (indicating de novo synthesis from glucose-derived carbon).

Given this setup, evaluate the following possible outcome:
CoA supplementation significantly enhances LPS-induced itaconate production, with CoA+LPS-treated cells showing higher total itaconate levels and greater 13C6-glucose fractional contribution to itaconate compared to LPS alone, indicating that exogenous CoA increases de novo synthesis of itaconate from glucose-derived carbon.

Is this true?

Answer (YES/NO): YES